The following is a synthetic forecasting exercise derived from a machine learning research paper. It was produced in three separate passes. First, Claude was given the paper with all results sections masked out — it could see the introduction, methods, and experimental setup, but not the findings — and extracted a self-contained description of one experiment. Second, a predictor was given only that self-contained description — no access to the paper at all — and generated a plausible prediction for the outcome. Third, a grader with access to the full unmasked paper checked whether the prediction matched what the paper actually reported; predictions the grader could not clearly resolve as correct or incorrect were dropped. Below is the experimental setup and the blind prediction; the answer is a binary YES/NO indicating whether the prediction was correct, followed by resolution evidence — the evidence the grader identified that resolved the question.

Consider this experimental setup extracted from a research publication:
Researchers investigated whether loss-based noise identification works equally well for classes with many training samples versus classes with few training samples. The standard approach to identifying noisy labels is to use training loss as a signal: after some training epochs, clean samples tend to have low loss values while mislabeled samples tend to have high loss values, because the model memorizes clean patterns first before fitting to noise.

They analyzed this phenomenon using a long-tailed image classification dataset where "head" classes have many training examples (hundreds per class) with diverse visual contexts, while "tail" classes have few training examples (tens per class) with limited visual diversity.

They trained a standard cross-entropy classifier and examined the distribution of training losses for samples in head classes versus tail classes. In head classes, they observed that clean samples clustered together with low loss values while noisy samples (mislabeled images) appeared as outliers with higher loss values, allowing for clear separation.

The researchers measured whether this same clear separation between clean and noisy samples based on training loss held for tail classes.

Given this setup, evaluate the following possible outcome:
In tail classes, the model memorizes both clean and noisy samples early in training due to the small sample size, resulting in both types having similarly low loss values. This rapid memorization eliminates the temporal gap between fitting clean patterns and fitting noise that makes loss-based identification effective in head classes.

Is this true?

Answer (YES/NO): NO